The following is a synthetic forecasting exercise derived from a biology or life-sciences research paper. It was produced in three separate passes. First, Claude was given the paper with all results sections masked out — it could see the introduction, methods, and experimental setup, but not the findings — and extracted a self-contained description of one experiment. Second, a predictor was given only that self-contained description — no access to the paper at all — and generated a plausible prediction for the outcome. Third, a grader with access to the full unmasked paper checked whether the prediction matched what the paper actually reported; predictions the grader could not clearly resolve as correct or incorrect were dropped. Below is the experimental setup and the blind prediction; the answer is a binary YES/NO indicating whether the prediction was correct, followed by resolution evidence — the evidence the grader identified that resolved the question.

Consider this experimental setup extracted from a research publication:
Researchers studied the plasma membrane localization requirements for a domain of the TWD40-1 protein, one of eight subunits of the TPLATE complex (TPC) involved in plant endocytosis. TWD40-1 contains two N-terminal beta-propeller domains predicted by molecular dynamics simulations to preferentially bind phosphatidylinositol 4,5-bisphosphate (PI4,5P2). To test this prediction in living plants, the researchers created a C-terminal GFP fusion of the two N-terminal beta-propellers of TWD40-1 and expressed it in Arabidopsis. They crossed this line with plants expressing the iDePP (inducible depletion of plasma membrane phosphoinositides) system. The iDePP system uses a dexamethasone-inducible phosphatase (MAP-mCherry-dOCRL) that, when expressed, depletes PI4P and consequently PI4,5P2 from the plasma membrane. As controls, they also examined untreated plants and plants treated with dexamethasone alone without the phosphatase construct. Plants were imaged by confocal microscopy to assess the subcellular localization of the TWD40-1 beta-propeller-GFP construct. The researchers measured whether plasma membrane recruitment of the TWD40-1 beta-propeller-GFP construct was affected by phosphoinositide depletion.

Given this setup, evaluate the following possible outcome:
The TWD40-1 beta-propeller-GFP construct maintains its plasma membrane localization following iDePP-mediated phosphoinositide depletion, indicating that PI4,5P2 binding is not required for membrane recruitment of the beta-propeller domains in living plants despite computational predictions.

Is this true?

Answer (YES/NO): NO